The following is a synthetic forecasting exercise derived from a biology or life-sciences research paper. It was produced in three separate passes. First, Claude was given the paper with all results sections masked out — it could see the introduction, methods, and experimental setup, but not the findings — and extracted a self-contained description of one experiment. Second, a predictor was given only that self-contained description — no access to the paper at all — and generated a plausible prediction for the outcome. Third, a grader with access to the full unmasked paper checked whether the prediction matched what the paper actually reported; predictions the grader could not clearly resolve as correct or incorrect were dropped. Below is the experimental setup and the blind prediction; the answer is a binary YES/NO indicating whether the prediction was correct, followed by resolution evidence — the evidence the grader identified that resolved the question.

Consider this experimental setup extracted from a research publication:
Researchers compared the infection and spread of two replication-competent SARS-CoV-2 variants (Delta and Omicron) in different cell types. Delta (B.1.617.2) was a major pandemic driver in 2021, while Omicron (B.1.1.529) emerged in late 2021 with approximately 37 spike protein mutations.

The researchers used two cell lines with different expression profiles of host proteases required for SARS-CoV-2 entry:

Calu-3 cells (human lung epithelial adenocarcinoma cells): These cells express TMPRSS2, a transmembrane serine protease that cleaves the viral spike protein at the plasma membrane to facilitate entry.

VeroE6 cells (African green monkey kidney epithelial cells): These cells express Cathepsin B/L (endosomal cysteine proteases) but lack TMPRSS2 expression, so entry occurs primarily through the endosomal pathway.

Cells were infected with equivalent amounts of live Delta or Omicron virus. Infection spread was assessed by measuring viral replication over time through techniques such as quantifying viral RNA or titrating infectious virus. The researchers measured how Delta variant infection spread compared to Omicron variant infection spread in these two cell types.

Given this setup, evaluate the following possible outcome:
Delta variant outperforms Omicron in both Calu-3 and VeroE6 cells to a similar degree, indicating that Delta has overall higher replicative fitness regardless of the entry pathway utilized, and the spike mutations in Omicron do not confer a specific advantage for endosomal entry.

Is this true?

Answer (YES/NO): NO